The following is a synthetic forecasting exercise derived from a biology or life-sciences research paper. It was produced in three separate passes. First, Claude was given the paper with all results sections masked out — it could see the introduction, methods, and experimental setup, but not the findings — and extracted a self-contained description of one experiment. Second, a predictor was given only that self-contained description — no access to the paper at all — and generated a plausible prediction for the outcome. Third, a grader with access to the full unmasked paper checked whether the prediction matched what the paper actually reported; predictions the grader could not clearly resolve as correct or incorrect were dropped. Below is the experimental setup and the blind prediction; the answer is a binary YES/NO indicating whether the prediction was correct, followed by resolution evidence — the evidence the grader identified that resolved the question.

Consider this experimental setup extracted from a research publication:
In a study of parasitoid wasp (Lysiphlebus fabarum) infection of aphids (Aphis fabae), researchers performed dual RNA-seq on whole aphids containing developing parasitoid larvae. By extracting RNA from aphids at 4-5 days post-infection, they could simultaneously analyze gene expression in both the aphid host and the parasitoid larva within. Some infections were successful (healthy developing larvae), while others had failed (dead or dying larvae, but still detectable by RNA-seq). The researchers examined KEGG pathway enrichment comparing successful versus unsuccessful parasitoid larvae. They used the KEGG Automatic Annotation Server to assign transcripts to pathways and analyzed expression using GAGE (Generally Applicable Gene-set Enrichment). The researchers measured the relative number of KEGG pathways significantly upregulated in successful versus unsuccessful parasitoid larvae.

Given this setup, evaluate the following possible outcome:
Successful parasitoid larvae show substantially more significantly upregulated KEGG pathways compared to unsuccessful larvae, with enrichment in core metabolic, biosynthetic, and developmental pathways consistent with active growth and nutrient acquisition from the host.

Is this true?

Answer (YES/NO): YES